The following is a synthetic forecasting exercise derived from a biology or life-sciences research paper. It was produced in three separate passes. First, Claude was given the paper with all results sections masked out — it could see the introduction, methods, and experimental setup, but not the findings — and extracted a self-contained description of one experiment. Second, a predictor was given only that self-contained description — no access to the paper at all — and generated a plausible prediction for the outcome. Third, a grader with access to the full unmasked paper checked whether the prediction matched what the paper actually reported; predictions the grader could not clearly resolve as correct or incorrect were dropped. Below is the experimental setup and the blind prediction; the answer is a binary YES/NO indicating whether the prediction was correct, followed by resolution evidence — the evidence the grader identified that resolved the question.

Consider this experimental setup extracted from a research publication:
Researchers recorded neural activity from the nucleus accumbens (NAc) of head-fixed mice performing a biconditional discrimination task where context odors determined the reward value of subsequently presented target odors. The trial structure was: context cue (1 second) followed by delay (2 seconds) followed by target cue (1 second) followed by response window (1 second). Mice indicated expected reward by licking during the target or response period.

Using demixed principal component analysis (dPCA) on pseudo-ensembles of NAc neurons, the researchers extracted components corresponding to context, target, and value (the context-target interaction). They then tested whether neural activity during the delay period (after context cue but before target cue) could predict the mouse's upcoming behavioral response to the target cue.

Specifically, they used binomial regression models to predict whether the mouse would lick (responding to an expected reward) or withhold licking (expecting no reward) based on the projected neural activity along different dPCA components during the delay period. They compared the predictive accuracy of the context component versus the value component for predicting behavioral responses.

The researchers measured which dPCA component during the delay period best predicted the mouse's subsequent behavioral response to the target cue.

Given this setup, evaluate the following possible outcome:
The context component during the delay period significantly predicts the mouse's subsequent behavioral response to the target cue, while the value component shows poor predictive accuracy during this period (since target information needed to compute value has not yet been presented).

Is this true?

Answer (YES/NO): YES